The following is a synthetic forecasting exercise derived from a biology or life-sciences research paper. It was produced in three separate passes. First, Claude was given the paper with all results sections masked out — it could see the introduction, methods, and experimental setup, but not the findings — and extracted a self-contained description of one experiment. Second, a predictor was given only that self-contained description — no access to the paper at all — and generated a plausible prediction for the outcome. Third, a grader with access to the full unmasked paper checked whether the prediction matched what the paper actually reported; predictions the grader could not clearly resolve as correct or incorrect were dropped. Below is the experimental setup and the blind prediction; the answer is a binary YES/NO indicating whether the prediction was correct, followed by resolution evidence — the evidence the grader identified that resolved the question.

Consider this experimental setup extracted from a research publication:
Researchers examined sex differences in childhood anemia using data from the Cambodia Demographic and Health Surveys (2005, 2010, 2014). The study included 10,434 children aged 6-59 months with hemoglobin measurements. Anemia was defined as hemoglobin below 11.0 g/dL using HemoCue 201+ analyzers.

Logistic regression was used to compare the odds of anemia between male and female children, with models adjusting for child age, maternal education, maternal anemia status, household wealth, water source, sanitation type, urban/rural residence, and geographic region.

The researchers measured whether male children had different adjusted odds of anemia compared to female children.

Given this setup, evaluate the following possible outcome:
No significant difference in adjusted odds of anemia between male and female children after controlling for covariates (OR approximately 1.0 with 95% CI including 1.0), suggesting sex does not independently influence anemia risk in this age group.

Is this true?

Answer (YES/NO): NO